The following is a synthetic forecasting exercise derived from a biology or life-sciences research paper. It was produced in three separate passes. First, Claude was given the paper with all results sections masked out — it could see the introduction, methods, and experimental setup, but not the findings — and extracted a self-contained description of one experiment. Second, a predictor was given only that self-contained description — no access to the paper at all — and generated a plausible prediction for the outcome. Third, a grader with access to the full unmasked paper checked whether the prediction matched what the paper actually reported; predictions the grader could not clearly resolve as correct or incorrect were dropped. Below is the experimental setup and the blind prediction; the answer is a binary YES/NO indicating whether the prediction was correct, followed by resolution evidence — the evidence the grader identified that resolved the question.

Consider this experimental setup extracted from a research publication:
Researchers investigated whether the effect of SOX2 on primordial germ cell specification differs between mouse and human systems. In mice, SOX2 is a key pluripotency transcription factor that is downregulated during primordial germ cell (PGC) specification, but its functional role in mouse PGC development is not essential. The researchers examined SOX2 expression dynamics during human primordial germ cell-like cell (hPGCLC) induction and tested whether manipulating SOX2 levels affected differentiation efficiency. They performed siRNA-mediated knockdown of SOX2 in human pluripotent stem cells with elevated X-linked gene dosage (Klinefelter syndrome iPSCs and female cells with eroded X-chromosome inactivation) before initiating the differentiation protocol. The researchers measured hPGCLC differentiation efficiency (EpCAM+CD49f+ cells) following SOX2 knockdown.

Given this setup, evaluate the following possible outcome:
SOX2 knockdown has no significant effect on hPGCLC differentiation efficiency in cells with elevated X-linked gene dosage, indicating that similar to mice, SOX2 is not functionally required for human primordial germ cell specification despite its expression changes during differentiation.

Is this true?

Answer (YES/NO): NO